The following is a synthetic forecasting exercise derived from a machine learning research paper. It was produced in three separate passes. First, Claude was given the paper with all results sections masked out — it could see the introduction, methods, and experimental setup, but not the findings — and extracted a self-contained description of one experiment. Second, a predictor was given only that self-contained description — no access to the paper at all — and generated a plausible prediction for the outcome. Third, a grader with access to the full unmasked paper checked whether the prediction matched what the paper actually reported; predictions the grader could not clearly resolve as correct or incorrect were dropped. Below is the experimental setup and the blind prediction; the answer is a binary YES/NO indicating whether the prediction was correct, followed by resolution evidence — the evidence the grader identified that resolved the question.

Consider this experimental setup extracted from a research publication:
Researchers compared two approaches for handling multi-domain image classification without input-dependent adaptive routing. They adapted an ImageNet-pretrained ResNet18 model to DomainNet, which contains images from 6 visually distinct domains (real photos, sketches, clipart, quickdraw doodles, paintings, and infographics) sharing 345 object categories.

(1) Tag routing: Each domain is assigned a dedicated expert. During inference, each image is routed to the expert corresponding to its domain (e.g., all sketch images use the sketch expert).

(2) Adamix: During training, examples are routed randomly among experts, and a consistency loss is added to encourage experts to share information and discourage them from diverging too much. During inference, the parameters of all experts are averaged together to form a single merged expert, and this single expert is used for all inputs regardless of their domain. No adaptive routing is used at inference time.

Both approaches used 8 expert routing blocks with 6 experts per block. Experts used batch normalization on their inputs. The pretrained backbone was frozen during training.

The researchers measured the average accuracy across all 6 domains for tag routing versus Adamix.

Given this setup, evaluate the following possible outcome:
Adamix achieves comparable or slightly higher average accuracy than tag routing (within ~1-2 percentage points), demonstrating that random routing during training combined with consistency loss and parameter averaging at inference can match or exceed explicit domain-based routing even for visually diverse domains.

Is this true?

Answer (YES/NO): NO